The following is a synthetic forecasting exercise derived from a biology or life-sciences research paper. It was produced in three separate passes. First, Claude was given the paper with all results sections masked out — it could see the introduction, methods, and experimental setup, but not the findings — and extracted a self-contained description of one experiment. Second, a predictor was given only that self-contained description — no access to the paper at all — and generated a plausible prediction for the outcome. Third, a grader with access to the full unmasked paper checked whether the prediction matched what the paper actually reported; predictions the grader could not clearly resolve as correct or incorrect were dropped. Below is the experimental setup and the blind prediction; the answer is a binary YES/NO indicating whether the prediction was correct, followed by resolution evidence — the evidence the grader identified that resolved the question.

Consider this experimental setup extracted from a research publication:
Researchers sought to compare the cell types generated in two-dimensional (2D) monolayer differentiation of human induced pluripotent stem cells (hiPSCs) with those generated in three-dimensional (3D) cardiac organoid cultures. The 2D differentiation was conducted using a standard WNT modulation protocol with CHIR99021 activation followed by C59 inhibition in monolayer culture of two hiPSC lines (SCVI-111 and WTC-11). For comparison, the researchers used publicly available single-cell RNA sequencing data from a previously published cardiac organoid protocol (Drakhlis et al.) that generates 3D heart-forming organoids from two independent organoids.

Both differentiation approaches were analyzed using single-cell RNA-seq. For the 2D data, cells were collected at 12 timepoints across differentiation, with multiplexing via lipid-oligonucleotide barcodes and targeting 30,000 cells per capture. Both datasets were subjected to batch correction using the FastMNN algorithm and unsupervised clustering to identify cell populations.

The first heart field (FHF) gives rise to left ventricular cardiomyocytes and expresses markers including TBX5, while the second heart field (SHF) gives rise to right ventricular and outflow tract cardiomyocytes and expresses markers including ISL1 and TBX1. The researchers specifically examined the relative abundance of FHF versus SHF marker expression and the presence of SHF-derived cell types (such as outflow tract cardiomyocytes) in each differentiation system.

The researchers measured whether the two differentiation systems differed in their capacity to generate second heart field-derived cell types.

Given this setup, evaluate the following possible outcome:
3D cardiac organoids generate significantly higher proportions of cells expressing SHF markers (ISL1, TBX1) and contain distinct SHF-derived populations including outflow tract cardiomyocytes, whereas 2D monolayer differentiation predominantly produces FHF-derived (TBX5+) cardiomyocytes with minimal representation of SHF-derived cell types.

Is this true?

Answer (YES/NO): YES